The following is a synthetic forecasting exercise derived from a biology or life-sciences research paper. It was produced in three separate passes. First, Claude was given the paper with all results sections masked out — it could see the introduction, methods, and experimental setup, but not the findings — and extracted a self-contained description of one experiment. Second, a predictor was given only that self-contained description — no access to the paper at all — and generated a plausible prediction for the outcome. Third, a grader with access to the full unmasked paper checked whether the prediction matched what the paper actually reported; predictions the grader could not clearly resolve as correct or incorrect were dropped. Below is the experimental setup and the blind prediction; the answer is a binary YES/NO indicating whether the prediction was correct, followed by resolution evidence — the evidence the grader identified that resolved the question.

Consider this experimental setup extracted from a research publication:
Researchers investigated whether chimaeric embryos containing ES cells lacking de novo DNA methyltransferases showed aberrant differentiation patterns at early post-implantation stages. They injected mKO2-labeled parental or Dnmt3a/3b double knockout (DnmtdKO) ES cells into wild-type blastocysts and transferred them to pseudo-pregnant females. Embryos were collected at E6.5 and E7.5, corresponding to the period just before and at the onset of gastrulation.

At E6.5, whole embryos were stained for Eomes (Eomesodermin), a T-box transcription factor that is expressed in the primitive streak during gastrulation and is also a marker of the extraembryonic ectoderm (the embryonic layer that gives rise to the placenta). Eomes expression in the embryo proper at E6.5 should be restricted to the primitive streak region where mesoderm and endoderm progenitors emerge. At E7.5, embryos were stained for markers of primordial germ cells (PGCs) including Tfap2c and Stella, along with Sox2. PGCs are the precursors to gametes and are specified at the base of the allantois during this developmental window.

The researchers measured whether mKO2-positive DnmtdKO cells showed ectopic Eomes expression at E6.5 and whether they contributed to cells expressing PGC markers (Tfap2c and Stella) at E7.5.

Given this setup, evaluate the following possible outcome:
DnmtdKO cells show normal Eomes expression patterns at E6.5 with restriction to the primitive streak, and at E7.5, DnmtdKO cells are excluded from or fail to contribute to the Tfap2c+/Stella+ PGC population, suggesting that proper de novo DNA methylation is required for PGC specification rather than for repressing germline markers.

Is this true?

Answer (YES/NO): NO